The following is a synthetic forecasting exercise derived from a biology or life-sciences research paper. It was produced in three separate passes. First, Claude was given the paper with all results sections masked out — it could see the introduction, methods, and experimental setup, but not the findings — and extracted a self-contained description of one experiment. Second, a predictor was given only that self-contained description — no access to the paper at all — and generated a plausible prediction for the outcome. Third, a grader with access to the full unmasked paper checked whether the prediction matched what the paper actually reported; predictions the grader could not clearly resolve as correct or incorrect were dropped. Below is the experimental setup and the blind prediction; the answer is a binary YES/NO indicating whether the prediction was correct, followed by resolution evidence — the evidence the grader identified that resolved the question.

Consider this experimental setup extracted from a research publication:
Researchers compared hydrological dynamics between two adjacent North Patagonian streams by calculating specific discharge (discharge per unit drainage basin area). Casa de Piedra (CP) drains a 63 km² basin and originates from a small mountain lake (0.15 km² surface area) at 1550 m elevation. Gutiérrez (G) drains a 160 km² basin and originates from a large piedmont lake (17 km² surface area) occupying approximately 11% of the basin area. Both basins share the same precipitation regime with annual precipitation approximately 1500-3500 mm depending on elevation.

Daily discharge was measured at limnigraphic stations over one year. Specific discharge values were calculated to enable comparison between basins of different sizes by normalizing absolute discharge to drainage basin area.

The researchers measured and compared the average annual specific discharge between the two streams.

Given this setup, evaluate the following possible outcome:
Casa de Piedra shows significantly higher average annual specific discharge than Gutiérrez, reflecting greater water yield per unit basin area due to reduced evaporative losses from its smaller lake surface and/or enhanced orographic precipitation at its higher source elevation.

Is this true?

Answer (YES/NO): YES